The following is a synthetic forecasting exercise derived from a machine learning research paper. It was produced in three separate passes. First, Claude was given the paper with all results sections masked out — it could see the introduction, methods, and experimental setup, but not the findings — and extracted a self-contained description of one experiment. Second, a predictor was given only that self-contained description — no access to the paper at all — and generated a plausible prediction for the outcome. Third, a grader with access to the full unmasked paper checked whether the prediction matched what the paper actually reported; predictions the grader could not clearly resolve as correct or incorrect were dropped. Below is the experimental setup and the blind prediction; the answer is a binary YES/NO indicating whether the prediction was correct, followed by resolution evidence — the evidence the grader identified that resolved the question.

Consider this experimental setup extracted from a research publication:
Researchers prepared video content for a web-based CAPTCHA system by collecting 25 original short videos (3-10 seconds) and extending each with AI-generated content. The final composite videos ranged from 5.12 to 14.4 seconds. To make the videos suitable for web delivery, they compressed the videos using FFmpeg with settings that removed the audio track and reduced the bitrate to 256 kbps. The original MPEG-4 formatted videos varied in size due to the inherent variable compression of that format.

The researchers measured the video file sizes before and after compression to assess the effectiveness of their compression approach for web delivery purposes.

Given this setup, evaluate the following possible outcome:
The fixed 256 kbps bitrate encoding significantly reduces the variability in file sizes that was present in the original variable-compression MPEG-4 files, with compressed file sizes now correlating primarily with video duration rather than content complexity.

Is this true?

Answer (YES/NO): NO